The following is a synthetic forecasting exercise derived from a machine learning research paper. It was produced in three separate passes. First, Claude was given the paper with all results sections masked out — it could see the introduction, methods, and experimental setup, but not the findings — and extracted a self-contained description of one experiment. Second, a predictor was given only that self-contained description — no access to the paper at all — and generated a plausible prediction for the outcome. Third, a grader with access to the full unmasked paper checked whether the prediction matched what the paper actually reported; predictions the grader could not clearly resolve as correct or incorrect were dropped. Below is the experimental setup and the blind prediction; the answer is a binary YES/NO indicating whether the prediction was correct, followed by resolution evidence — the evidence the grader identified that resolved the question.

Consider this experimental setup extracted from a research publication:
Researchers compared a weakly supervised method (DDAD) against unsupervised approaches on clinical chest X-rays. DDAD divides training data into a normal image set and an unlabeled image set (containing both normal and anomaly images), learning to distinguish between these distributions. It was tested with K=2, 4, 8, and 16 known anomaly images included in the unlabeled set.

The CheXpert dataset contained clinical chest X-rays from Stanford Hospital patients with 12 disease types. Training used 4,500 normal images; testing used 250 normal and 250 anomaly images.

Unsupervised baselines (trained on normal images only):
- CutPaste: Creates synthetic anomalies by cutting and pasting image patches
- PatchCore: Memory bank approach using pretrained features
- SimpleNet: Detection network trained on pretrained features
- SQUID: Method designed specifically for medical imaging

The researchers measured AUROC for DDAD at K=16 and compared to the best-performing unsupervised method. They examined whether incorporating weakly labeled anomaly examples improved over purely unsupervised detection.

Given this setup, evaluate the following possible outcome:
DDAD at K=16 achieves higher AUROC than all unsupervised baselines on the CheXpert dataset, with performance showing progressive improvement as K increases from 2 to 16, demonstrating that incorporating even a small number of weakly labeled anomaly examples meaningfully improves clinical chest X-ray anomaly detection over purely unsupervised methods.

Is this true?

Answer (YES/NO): NO